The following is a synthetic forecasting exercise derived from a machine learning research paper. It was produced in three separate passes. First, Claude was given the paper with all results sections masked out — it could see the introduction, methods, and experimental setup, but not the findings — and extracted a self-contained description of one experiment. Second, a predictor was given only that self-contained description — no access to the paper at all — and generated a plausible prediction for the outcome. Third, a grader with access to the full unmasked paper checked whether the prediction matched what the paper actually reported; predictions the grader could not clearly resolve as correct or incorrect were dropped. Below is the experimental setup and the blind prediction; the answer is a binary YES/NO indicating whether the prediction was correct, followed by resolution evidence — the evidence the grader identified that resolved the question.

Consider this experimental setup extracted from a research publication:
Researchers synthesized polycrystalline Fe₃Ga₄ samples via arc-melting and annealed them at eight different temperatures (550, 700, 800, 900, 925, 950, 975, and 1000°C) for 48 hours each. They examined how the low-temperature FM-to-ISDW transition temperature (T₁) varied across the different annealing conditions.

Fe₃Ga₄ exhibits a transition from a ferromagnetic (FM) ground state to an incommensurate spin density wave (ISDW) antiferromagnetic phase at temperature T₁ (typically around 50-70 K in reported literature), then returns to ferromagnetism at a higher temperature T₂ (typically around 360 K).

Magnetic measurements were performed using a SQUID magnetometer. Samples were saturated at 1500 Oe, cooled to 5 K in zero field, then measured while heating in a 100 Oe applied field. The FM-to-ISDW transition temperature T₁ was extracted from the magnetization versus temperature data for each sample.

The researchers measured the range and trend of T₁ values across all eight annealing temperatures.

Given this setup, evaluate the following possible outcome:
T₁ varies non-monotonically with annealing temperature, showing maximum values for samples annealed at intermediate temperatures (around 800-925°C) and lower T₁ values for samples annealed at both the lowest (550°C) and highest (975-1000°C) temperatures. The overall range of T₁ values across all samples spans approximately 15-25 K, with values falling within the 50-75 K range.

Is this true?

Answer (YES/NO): NO